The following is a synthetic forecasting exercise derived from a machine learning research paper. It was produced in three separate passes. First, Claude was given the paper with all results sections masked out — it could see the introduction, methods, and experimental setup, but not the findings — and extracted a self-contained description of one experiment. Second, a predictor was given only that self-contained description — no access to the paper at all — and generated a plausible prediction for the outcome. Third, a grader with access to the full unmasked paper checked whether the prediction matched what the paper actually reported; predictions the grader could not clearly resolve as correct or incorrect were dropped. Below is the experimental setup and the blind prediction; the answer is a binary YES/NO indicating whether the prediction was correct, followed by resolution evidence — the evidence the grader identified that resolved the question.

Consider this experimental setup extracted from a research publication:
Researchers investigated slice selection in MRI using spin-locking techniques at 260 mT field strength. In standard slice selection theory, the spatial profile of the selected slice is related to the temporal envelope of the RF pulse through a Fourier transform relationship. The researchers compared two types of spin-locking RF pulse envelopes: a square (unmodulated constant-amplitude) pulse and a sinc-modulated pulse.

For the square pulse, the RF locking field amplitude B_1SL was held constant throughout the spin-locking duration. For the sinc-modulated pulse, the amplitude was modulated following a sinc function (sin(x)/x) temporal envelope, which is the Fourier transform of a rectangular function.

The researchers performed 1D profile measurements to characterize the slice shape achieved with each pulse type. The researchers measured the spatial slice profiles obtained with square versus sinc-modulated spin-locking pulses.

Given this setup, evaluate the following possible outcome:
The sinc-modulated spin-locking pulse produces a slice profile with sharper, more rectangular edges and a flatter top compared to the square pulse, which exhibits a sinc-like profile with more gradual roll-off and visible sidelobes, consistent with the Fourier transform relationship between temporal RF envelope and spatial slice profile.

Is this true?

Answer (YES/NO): NO